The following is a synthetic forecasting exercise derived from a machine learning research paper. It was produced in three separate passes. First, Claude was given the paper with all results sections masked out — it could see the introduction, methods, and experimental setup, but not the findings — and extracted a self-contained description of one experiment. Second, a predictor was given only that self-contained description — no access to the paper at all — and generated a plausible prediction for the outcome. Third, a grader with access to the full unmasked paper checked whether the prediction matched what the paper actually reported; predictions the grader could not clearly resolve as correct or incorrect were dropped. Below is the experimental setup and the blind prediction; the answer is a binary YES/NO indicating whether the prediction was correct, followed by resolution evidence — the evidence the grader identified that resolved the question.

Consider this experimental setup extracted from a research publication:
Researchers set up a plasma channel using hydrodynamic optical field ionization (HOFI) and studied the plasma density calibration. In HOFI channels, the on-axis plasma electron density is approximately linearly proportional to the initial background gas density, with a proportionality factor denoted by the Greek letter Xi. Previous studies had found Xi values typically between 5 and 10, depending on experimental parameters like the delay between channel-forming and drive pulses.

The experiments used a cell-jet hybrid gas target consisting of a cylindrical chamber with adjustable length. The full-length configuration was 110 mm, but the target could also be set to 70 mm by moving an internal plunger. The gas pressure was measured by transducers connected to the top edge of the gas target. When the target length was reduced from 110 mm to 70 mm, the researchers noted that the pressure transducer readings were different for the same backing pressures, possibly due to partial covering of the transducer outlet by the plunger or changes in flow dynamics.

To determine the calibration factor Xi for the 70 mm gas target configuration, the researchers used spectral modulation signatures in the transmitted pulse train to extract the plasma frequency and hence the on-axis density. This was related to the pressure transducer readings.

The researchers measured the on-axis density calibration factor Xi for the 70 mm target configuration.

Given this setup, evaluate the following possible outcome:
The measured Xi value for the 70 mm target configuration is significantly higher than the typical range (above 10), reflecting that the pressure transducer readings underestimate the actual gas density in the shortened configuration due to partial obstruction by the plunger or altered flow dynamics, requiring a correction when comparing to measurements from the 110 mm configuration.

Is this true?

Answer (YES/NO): NO